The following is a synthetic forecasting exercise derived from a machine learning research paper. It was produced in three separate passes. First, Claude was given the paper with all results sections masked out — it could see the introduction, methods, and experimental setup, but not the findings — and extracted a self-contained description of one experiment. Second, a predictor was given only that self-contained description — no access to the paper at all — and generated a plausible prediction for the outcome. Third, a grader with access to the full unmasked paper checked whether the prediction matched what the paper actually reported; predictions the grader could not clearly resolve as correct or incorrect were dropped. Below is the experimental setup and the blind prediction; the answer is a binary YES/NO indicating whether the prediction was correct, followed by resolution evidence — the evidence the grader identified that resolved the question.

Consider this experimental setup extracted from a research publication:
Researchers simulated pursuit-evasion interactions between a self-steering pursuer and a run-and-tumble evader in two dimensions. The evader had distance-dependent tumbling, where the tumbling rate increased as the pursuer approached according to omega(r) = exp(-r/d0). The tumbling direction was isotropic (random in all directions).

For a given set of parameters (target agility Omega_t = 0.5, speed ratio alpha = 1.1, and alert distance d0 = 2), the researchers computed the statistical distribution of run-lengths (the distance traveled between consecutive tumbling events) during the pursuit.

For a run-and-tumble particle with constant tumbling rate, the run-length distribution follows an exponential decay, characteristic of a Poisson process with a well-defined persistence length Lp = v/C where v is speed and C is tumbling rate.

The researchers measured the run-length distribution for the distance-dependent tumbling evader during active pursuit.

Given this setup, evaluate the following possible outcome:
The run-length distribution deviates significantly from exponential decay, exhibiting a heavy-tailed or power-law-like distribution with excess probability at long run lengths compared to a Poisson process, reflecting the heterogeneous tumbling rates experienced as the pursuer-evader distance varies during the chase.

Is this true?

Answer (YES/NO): YES